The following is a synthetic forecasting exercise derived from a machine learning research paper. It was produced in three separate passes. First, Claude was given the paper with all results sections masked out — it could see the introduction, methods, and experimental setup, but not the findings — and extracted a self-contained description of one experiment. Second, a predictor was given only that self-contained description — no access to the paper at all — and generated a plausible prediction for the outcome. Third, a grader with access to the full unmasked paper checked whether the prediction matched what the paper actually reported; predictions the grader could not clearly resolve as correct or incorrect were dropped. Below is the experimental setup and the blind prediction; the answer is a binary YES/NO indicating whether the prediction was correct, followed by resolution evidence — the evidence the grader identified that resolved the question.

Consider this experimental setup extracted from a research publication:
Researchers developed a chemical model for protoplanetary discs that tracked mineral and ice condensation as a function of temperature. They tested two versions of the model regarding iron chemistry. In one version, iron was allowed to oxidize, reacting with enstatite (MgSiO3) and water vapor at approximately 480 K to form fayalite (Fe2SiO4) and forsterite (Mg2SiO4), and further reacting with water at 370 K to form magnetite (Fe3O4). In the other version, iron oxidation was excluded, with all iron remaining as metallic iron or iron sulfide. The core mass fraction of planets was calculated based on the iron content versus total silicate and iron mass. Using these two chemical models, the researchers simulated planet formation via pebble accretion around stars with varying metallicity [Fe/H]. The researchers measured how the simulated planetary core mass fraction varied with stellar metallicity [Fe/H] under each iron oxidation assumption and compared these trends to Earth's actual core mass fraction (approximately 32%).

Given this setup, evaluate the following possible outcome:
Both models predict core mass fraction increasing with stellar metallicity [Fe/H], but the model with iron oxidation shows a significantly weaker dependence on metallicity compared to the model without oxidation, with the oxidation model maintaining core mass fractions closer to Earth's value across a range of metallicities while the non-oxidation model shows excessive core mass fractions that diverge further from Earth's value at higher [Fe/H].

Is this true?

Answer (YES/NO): NO